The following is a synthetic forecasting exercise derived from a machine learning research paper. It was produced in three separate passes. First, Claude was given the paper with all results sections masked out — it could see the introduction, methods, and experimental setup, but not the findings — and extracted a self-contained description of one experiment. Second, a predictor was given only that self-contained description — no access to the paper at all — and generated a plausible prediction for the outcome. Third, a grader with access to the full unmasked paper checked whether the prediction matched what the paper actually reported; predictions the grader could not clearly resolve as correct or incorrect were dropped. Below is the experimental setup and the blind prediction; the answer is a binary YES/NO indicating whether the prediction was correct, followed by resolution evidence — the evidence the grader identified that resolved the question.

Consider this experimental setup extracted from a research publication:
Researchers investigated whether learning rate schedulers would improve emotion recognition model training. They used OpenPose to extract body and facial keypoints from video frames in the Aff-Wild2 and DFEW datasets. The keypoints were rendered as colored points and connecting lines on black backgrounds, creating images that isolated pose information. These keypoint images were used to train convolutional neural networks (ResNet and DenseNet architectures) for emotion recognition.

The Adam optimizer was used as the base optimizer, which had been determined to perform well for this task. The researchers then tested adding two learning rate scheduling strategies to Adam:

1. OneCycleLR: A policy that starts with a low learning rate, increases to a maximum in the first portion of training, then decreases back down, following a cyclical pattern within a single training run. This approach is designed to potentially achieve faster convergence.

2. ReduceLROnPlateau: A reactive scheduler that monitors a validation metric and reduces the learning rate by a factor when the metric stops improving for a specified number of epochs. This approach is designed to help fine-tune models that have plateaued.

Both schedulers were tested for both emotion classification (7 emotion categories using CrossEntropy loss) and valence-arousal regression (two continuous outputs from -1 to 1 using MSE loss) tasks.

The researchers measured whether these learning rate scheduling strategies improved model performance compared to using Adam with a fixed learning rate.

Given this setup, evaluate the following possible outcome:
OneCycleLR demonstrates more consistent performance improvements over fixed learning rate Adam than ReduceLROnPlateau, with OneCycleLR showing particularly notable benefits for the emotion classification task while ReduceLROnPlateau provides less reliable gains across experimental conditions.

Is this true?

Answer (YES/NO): NO